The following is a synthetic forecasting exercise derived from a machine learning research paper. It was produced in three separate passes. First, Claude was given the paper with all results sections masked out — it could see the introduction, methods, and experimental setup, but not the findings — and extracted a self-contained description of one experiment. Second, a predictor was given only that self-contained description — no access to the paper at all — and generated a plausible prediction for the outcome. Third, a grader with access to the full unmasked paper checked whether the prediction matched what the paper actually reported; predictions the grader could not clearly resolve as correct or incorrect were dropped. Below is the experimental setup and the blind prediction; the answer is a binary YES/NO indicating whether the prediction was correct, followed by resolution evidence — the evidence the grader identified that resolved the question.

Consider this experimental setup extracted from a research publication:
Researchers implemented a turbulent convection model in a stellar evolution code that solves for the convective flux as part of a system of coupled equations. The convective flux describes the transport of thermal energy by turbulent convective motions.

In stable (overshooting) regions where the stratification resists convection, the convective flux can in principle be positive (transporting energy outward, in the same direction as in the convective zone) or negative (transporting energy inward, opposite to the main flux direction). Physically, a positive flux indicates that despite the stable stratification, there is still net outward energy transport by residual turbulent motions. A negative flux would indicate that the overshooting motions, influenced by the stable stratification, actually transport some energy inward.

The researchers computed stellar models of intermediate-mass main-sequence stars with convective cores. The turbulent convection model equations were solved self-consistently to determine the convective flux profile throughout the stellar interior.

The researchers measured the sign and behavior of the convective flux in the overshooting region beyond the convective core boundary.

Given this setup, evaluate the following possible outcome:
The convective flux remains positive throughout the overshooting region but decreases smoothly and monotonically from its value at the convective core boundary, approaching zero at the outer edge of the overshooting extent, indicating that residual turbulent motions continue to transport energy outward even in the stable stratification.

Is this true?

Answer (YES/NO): NO